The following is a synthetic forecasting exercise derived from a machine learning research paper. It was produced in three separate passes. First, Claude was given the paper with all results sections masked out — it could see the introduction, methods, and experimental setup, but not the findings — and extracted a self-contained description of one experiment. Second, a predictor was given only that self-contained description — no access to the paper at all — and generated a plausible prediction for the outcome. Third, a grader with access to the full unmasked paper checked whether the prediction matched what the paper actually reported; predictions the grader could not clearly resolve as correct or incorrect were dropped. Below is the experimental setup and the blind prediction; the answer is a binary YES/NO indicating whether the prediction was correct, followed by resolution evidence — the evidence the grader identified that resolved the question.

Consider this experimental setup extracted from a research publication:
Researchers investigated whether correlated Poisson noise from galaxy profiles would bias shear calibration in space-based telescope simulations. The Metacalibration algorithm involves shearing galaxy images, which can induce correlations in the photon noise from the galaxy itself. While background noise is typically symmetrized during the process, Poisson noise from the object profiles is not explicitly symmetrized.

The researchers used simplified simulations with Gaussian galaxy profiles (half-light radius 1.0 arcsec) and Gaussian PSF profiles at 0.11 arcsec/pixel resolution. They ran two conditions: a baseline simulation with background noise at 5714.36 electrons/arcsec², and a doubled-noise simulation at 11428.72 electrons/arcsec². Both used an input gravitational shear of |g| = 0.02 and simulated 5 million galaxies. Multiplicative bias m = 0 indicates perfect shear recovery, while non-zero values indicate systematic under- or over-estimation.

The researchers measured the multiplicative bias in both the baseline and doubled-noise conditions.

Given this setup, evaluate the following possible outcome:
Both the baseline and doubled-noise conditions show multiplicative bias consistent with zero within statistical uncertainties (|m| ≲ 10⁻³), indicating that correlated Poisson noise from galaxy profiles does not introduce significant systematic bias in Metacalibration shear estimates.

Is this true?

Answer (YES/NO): YES